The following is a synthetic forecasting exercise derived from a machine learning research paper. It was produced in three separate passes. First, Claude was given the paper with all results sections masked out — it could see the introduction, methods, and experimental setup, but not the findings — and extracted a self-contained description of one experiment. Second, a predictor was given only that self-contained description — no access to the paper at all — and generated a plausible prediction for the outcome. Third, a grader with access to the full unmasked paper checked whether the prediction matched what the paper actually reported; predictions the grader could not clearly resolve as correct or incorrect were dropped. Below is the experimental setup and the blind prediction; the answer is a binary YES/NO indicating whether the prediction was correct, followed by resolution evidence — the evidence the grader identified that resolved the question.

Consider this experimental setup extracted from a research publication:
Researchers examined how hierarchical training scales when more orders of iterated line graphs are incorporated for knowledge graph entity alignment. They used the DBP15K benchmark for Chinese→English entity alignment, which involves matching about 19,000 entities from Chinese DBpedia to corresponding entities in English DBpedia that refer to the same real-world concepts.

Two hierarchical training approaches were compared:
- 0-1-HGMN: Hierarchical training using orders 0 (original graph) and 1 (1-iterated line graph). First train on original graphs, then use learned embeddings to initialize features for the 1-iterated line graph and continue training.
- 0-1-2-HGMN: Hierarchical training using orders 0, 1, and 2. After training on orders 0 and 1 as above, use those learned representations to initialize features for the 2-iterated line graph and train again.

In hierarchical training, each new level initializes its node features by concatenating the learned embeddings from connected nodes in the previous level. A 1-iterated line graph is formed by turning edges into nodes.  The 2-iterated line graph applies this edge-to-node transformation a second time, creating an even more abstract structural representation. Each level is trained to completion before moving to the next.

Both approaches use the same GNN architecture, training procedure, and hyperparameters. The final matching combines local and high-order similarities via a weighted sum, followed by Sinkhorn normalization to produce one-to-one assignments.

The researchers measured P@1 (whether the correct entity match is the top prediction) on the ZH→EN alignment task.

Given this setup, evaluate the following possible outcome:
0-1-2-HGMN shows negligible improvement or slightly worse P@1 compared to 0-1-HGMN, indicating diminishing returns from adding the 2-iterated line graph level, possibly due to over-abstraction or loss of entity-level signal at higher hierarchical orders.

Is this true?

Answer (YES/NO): NO